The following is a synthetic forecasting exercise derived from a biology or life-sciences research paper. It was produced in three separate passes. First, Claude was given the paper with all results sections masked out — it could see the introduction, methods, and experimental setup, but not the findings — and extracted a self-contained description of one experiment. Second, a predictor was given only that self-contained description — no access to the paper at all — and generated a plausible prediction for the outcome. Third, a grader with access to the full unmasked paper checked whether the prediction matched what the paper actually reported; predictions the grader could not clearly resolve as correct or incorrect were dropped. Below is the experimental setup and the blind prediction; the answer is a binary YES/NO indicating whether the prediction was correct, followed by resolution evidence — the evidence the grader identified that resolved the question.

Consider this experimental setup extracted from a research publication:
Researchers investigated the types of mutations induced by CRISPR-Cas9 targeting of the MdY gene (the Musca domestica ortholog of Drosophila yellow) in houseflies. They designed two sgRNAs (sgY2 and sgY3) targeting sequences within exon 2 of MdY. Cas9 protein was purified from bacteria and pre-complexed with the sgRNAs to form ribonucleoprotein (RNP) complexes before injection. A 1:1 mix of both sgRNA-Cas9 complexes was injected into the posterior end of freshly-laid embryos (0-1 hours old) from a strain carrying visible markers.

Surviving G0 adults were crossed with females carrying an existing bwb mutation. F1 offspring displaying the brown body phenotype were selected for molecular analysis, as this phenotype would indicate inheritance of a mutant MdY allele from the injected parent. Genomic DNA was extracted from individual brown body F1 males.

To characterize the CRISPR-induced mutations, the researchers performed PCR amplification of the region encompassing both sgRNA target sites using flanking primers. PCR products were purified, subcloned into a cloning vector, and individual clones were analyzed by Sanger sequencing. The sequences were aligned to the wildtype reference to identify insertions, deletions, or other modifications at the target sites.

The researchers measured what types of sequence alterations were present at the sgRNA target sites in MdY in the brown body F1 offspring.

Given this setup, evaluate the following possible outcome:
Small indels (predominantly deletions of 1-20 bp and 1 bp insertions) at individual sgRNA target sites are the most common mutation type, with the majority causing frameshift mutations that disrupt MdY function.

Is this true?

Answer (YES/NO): NO